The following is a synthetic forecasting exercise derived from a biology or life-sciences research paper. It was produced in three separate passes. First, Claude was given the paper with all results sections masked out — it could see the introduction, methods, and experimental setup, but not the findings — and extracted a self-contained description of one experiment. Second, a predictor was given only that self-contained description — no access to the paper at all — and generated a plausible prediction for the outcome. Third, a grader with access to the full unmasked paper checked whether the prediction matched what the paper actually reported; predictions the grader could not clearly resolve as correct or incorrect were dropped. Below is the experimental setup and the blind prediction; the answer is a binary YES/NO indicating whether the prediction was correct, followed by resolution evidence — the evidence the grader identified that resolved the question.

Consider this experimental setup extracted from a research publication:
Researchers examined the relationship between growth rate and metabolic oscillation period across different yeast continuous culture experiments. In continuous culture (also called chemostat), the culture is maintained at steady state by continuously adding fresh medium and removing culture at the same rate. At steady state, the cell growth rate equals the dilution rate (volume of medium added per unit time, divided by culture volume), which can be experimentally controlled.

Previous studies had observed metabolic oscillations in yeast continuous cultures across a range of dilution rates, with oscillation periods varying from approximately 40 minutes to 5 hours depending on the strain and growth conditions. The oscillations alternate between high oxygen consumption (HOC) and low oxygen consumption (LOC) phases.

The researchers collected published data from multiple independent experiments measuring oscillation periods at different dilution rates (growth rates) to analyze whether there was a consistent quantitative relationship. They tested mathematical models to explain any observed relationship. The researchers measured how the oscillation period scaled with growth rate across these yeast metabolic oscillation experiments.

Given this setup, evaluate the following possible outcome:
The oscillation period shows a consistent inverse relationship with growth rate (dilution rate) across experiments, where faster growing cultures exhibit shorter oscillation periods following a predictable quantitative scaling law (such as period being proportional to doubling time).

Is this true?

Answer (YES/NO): NO